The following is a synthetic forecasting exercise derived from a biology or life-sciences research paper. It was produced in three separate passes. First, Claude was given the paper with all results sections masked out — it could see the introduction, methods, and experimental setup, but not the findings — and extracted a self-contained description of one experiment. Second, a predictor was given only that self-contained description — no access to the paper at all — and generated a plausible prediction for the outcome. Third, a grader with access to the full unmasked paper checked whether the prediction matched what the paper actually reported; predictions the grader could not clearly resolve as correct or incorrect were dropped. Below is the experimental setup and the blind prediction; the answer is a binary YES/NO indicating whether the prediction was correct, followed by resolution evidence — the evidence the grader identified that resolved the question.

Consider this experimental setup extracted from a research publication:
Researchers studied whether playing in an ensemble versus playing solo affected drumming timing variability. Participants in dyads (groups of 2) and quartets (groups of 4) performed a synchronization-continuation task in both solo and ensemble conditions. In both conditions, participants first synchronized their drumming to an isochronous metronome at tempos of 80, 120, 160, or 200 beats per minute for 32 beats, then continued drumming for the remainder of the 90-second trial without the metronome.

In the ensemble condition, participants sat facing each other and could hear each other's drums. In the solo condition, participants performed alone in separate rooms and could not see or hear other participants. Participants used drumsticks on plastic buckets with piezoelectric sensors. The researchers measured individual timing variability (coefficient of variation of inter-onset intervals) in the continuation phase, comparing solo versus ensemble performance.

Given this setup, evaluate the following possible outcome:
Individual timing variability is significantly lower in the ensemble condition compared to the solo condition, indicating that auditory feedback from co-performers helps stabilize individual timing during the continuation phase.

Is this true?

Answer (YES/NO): NO